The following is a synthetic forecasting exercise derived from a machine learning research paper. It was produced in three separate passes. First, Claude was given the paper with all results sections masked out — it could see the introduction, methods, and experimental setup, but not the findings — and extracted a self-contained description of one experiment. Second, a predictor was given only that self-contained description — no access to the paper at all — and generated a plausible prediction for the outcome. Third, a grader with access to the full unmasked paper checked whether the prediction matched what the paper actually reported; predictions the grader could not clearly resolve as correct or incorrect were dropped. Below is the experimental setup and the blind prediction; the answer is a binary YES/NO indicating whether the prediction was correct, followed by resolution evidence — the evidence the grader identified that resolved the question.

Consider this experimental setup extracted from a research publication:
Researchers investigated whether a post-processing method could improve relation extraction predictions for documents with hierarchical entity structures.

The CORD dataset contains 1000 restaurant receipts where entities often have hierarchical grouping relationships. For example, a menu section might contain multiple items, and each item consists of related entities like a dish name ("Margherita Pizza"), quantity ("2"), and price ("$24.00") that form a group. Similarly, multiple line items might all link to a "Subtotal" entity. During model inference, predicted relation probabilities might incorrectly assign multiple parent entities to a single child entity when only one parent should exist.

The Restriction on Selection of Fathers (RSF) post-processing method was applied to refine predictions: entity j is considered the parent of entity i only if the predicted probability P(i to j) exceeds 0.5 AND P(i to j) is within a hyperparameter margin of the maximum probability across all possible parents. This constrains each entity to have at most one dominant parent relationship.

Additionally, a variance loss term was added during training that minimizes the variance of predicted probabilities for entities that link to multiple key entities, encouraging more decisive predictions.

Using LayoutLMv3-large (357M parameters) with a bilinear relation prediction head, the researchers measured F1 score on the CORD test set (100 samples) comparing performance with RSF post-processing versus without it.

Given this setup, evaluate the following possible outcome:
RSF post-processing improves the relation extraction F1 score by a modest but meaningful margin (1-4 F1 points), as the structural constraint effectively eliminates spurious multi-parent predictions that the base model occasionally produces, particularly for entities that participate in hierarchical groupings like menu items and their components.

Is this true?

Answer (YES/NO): NO